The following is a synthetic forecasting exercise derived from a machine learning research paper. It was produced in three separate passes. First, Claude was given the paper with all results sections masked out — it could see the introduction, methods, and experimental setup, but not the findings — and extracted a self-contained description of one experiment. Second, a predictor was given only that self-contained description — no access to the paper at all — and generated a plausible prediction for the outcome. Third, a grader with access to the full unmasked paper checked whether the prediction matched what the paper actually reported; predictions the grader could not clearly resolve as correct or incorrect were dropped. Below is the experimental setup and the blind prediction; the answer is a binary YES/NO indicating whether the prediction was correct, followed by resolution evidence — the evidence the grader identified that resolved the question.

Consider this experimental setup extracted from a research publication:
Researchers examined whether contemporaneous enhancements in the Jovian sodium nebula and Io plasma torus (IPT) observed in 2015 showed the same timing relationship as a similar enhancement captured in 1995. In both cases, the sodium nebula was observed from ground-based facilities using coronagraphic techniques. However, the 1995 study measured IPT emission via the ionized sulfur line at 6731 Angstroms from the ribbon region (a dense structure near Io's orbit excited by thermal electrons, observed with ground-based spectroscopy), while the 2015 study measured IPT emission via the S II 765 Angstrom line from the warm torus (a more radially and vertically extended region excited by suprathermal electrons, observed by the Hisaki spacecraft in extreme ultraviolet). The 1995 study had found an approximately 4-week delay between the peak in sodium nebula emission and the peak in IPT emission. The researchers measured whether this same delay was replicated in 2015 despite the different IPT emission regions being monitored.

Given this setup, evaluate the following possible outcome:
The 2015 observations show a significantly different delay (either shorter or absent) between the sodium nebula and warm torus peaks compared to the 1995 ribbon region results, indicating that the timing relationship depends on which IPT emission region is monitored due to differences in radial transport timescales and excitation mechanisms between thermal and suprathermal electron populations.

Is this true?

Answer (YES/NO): NO